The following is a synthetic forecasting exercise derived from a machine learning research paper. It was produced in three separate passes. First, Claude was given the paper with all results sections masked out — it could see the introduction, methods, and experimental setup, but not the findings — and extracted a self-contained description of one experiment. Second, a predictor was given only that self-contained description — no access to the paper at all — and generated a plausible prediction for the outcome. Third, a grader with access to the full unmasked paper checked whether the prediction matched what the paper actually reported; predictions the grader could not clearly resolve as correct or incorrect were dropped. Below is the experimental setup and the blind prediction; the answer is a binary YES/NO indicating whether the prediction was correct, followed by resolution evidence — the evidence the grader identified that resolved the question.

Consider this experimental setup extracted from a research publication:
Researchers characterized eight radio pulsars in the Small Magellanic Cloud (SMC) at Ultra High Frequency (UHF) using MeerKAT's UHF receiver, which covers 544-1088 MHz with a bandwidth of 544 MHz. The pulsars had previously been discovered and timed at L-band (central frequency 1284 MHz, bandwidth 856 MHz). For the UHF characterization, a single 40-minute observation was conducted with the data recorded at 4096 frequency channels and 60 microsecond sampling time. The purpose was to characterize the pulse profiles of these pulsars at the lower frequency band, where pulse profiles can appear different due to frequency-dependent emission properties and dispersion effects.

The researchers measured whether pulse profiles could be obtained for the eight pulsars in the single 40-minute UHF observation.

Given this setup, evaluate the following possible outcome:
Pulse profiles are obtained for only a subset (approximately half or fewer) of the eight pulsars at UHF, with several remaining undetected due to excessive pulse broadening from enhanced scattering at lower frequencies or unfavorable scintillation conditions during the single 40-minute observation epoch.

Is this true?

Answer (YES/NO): NO